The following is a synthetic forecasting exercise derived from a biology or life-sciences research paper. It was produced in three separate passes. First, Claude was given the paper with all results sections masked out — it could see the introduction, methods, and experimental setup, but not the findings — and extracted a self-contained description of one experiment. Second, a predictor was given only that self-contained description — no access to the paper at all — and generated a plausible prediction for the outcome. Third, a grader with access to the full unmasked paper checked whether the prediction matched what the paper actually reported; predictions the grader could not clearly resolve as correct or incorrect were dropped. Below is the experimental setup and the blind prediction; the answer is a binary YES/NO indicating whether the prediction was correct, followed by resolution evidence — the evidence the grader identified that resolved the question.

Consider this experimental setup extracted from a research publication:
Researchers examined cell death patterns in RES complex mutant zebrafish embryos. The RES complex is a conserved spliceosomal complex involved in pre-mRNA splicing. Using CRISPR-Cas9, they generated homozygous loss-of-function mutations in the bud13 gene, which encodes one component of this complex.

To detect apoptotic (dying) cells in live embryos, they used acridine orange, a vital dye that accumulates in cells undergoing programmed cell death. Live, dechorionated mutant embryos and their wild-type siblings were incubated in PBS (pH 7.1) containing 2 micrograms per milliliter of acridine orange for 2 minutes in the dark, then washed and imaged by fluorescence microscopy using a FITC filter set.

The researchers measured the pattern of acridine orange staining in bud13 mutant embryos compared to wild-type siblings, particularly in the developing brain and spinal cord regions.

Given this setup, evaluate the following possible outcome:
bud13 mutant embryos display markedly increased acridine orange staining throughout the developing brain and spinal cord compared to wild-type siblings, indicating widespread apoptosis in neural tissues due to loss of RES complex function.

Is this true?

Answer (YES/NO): YES